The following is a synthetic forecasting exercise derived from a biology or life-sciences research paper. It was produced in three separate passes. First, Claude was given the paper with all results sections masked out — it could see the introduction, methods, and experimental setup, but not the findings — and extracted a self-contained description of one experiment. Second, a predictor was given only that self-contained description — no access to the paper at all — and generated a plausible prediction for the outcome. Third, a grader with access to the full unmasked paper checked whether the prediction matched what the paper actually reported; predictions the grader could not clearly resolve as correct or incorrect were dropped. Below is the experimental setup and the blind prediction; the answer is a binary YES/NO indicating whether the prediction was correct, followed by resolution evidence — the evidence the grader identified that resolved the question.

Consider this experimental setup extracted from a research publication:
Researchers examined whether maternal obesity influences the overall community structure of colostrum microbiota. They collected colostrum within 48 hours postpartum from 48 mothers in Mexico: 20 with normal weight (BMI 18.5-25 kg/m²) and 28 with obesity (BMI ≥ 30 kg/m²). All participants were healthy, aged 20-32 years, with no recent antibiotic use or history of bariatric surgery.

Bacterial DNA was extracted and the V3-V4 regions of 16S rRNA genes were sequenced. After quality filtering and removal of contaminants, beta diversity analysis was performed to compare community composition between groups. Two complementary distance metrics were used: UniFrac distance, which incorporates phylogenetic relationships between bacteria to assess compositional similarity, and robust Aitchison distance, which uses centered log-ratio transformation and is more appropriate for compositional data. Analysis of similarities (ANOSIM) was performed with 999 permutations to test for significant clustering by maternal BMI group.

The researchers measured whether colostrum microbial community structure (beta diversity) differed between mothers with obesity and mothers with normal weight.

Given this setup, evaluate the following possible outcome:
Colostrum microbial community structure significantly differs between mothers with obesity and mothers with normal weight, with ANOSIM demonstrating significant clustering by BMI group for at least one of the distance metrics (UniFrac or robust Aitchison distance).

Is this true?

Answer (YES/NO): NO